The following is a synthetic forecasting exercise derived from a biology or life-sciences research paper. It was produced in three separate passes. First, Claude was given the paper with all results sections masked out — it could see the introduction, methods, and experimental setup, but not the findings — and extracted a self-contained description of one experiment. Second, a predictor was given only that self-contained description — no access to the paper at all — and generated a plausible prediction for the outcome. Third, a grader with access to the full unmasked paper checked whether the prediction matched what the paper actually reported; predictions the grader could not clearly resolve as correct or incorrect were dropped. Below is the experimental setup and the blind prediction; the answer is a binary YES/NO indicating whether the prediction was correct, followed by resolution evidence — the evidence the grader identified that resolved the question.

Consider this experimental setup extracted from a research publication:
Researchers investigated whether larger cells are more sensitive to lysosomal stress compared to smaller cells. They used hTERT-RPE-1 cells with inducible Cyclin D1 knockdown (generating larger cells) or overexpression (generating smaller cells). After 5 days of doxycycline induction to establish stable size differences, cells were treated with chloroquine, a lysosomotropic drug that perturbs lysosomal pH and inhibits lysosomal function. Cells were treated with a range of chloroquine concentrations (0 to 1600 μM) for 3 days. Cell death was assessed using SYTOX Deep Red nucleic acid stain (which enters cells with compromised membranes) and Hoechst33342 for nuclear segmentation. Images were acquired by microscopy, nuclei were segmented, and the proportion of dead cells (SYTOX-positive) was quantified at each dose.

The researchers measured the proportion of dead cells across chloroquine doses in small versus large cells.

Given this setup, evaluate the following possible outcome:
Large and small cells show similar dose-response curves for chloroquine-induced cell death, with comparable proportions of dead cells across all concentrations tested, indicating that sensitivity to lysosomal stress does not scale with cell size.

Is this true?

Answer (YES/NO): NO